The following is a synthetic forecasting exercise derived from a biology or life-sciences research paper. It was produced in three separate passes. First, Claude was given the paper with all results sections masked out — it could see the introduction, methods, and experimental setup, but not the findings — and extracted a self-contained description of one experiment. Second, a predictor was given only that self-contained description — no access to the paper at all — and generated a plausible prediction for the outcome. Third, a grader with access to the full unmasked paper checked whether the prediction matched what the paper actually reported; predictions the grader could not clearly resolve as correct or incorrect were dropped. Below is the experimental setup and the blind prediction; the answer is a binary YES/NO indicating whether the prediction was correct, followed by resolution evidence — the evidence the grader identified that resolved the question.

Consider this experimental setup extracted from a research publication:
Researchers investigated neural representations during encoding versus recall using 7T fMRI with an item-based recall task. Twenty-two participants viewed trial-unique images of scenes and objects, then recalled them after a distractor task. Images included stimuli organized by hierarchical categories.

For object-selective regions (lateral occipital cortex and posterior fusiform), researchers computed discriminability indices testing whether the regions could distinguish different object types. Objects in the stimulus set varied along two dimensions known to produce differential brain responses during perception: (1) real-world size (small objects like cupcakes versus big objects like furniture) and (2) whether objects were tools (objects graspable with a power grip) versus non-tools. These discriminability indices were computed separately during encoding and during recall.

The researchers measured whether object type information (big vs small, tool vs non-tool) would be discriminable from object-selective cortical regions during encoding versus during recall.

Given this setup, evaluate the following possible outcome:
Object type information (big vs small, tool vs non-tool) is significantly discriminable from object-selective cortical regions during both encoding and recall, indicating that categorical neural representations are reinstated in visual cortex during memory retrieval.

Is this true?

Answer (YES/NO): NO